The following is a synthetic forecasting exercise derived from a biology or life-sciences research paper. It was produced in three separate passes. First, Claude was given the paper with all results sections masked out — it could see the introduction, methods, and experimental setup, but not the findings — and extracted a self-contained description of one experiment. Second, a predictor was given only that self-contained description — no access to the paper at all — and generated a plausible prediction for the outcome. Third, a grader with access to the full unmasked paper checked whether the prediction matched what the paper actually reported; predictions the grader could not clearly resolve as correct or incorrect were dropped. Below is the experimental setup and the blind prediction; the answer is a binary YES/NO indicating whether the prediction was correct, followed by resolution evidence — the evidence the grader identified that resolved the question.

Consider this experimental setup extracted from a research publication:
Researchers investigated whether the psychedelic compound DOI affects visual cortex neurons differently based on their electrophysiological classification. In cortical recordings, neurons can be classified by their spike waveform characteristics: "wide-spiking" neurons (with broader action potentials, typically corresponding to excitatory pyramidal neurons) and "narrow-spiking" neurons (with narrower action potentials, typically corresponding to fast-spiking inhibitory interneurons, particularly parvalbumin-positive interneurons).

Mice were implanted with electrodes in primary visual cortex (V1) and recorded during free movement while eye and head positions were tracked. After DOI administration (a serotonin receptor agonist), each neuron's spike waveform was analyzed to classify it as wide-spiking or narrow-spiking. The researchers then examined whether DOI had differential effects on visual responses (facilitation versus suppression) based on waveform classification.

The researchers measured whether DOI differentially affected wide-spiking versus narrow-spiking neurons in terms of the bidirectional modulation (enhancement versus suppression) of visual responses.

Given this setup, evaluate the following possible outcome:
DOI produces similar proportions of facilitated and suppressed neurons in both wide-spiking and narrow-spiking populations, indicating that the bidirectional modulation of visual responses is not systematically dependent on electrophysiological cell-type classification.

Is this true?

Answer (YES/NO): YES